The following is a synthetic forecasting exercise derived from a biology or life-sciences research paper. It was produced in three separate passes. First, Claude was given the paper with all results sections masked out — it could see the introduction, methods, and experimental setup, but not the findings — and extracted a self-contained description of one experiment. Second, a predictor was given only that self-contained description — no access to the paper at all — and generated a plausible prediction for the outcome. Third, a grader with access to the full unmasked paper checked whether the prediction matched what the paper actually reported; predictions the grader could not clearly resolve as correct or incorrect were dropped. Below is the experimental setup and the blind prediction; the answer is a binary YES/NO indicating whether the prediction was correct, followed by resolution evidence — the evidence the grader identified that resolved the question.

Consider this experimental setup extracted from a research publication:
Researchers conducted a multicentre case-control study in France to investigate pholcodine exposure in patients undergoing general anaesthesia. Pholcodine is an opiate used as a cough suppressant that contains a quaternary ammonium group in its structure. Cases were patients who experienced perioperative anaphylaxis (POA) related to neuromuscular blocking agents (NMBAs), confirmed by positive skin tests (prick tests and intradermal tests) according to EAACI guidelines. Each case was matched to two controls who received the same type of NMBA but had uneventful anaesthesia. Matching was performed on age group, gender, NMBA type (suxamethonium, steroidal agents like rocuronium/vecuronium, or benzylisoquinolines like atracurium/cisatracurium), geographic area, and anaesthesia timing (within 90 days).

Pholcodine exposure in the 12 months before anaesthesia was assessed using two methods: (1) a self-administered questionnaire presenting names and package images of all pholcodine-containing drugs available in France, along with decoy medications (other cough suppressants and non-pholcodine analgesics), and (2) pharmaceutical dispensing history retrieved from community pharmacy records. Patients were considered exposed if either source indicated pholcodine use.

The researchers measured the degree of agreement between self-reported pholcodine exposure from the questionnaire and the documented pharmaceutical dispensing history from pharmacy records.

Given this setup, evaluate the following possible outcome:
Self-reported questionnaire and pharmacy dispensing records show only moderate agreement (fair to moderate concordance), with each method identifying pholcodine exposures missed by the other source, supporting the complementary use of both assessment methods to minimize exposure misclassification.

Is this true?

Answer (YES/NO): NO